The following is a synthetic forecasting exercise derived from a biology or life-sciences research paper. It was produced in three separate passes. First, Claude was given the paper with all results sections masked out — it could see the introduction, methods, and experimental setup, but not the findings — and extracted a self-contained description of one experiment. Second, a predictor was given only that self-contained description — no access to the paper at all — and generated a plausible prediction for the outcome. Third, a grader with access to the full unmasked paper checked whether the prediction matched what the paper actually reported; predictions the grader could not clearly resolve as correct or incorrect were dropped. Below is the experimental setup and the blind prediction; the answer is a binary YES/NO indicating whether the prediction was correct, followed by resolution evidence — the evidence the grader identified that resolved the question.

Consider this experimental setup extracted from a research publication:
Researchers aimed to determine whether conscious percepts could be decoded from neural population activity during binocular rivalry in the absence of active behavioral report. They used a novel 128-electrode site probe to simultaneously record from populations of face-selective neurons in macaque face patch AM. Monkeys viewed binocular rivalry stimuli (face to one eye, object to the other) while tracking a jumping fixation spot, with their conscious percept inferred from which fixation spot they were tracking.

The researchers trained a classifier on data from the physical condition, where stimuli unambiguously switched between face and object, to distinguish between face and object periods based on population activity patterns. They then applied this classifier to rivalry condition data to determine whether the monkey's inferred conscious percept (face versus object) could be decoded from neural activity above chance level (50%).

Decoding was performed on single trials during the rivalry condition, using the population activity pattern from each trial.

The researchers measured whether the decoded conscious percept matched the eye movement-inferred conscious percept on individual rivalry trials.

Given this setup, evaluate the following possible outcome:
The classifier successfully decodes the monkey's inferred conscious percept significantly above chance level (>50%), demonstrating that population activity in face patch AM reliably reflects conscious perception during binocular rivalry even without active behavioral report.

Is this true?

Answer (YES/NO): YES